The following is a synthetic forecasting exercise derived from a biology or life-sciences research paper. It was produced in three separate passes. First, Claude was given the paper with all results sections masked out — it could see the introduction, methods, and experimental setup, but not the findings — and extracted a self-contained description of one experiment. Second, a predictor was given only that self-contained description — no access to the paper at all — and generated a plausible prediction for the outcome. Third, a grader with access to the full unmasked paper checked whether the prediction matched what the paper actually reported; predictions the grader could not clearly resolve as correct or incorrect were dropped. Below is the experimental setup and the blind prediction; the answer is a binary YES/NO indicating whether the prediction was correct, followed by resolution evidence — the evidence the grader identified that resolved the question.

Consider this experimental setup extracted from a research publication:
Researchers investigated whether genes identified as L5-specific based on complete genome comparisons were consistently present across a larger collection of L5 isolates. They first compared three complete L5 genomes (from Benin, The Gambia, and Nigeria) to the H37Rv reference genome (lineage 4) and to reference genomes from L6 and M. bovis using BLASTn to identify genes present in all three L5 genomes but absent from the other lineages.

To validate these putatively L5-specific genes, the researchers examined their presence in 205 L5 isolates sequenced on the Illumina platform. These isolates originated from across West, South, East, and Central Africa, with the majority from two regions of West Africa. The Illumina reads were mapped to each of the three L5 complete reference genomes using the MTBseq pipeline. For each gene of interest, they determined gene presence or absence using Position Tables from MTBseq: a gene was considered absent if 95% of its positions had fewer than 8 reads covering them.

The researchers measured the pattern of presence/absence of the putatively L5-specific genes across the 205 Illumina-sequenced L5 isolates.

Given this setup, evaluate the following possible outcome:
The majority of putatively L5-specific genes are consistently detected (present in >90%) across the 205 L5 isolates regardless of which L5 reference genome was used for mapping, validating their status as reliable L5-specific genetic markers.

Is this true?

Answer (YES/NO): NO